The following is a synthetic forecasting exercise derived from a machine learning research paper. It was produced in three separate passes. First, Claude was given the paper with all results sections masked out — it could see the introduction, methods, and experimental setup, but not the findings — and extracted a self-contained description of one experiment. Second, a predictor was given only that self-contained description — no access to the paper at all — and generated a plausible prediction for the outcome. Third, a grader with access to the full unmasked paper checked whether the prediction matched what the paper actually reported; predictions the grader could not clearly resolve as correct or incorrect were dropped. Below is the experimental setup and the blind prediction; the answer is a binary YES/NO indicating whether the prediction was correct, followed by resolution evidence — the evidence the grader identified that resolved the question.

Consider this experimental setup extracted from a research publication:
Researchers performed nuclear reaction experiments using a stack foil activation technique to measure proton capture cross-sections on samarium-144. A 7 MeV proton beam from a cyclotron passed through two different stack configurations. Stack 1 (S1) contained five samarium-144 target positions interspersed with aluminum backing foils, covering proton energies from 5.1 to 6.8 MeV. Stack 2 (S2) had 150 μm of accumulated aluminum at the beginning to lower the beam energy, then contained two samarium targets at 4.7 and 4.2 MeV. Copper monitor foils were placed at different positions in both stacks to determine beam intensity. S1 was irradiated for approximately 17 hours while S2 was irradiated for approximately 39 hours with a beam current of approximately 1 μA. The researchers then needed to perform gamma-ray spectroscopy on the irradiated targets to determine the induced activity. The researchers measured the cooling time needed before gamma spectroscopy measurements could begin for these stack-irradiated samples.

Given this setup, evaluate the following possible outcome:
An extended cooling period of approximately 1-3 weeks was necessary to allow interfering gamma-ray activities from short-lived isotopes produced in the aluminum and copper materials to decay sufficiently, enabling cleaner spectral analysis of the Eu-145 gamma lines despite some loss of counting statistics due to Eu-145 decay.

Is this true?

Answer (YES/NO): NO